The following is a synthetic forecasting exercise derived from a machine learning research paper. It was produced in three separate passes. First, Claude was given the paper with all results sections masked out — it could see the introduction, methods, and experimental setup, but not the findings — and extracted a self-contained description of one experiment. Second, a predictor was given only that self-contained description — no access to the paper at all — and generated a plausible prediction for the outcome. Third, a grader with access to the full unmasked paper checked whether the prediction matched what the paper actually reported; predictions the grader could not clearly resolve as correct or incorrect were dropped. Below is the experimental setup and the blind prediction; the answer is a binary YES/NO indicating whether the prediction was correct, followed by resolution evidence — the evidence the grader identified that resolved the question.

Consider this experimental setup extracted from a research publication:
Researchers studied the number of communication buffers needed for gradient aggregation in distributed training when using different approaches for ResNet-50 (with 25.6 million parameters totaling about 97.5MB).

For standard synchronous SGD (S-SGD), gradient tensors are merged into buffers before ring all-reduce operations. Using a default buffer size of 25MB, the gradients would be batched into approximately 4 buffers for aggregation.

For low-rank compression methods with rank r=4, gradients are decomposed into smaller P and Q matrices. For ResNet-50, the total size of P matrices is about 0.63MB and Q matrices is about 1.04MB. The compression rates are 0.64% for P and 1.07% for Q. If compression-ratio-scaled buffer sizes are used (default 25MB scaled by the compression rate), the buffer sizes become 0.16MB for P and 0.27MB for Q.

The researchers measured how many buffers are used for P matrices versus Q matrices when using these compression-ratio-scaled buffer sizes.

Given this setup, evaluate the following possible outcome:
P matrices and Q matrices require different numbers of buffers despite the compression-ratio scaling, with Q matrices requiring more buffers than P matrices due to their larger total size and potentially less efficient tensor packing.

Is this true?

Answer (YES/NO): NO